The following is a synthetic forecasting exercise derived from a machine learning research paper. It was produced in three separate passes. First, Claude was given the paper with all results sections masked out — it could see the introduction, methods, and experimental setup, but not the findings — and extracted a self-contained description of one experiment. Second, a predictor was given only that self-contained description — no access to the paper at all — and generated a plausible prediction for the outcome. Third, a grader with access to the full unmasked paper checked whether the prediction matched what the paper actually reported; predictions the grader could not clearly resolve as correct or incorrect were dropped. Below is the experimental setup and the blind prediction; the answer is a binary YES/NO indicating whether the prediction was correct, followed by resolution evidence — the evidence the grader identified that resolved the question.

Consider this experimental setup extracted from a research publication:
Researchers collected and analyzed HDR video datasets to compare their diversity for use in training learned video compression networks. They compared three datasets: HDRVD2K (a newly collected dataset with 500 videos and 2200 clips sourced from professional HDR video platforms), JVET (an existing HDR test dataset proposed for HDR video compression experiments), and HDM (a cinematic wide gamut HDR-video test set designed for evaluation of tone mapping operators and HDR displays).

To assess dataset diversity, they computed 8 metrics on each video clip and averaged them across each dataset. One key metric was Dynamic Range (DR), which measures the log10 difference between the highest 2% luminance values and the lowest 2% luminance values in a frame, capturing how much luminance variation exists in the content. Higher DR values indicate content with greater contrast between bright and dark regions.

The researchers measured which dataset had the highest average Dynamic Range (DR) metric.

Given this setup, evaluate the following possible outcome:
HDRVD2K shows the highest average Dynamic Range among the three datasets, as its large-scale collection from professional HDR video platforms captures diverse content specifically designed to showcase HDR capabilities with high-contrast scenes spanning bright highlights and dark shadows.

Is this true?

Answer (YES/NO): NO